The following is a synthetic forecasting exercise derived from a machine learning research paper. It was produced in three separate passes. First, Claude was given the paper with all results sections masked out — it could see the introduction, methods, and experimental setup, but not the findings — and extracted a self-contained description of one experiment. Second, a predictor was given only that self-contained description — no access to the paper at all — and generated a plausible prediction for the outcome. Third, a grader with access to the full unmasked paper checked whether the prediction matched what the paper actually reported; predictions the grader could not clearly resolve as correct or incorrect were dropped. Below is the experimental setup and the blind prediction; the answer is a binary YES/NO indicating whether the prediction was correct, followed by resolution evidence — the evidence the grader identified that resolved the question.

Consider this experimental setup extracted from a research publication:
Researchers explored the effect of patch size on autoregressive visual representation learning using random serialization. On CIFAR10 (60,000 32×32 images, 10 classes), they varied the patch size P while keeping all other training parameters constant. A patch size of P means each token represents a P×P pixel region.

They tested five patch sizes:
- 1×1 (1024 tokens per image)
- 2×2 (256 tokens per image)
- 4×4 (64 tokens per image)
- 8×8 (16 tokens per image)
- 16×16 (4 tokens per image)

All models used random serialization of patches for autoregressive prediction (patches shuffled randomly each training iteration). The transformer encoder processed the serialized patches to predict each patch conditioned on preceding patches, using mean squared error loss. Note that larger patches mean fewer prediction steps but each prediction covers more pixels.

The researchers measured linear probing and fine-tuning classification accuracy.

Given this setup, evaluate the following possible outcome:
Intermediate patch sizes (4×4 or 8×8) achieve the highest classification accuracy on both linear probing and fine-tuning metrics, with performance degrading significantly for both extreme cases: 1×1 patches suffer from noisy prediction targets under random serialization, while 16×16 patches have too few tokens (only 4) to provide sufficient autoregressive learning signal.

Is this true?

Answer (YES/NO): NO